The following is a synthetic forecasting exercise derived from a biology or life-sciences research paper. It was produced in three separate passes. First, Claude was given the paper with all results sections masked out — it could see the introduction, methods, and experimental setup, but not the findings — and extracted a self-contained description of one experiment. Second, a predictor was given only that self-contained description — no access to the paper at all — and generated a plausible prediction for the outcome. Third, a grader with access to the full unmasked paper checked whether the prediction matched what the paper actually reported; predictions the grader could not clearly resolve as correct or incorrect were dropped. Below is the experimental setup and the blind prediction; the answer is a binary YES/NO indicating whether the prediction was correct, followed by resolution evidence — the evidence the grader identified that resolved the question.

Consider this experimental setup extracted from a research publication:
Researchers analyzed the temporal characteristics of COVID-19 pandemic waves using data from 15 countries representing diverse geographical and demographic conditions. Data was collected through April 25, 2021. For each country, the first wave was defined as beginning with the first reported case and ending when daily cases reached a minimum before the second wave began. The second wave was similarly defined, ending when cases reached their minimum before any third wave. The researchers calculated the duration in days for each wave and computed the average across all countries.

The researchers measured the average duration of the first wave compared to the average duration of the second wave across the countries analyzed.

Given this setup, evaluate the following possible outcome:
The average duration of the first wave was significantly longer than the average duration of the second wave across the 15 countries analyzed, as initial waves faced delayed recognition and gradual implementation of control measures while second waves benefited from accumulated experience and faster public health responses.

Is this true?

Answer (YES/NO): YES